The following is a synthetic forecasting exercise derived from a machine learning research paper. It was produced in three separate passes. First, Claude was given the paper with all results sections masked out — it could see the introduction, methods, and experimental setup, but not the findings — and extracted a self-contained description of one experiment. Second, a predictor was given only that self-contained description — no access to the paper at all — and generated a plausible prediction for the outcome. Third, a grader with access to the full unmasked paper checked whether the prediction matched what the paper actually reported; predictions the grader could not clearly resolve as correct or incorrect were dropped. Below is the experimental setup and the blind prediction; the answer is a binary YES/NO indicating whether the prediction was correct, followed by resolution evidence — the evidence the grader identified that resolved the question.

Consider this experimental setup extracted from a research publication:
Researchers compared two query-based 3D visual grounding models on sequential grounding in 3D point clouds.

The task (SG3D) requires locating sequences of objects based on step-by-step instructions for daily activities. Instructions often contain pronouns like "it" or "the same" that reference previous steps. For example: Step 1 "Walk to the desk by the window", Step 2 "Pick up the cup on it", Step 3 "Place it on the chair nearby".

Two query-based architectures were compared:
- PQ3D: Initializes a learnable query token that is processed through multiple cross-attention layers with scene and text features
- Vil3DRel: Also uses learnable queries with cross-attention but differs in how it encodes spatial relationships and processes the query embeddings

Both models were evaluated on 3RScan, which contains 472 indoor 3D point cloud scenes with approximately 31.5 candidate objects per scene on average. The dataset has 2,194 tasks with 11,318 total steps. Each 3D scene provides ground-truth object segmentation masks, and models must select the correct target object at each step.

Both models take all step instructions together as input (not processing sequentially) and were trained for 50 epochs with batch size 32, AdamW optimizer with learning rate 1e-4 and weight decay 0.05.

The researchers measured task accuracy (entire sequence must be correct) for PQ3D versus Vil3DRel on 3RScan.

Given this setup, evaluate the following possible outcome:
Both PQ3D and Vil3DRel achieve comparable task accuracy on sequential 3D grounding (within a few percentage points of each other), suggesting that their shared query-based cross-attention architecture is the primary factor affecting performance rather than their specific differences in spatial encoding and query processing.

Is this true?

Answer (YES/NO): NO